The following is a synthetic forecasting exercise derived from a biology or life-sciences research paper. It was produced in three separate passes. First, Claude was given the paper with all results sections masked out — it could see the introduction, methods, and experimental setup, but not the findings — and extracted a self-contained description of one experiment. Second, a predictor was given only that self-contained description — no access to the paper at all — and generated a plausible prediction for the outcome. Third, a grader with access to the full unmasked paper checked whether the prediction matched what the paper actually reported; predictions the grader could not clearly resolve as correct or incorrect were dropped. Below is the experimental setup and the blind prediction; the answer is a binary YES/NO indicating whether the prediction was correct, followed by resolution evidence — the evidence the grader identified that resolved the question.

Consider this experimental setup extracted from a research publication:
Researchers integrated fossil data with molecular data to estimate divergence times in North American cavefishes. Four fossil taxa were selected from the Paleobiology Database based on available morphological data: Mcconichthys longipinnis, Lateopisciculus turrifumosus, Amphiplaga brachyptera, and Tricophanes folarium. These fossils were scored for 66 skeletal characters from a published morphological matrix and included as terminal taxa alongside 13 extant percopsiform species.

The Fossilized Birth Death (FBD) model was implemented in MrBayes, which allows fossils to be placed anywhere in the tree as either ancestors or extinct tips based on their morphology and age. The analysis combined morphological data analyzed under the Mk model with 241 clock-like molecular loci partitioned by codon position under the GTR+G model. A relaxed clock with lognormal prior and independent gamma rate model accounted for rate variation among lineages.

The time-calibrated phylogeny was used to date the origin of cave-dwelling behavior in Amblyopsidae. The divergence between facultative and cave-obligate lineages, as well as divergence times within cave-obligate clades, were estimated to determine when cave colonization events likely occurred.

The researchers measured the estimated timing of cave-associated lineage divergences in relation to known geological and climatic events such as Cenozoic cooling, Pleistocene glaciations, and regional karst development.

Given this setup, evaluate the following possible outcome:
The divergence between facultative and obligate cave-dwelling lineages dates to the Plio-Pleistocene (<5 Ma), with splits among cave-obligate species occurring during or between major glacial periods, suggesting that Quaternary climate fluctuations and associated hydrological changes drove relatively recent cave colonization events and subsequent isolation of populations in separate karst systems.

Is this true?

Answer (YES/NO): NO